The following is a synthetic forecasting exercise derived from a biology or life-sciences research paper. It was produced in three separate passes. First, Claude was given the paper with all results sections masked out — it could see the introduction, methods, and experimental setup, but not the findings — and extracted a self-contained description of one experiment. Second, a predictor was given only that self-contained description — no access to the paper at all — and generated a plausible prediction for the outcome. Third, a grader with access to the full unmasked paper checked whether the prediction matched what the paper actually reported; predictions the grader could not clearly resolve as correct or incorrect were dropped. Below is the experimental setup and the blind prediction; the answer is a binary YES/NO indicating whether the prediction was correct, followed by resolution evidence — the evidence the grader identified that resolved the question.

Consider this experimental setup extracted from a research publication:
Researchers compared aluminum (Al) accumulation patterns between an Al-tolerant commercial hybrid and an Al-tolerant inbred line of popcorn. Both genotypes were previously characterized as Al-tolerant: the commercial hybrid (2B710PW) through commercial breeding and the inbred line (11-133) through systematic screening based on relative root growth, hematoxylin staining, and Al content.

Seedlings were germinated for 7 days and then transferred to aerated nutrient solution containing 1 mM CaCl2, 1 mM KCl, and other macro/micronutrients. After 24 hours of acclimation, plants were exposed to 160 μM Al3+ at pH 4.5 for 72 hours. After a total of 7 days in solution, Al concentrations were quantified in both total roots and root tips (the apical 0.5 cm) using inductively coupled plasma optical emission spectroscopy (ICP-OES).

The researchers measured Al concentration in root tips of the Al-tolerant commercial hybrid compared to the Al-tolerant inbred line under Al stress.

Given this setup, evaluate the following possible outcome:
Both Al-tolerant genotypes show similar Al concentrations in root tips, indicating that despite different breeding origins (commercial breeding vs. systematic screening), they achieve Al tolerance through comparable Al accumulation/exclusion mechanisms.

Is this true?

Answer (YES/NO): NO